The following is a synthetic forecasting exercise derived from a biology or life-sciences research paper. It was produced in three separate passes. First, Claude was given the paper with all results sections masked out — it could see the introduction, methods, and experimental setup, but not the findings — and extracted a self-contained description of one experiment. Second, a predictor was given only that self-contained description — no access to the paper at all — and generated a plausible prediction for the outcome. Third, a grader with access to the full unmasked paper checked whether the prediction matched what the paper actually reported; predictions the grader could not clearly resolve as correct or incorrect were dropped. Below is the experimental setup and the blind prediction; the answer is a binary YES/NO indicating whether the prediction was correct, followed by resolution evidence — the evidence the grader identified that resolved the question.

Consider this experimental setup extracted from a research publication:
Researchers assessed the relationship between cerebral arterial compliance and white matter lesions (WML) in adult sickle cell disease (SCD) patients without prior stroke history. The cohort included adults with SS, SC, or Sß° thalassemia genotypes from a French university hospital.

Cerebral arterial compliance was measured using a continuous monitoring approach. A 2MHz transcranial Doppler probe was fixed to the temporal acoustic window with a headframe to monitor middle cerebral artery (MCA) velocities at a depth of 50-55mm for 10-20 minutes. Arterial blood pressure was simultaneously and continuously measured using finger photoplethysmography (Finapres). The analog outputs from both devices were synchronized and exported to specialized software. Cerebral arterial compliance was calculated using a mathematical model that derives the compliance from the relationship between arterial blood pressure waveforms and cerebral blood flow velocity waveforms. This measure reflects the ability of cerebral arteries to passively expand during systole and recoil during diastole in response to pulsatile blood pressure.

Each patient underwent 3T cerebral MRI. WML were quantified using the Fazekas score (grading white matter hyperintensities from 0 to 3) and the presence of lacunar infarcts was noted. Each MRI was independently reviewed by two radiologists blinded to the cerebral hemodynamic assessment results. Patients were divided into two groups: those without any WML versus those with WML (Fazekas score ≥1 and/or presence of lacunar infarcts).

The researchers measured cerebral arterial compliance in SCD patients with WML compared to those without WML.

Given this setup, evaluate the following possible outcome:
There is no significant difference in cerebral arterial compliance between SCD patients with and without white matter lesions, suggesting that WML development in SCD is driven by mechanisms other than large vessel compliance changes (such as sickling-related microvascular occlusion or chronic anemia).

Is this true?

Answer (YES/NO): NO